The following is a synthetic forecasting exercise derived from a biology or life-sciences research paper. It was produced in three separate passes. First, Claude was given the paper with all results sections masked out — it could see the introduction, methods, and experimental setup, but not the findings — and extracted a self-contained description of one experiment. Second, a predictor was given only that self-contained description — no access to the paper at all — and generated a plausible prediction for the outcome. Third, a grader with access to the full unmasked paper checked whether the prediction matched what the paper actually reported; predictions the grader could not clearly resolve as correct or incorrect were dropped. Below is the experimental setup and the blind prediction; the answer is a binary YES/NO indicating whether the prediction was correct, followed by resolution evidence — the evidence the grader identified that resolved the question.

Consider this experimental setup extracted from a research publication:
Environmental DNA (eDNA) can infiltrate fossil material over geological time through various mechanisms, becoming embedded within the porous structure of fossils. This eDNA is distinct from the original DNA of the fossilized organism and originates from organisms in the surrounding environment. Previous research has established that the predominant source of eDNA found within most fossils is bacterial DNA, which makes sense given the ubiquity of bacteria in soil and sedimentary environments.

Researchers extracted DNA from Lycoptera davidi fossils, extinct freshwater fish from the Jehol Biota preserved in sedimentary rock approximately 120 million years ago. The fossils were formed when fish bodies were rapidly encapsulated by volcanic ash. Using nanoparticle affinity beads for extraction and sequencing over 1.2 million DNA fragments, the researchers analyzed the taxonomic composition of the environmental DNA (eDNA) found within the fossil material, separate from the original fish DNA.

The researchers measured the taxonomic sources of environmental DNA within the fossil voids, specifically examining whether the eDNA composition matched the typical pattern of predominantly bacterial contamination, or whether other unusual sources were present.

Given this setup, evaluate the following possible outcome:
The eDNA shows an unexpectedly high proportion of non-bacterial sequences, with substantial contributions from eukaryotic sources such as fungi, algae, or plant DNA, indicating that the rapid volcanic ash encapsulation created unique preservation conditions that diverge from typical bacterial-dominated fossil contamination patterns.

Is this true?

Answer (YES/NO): NO